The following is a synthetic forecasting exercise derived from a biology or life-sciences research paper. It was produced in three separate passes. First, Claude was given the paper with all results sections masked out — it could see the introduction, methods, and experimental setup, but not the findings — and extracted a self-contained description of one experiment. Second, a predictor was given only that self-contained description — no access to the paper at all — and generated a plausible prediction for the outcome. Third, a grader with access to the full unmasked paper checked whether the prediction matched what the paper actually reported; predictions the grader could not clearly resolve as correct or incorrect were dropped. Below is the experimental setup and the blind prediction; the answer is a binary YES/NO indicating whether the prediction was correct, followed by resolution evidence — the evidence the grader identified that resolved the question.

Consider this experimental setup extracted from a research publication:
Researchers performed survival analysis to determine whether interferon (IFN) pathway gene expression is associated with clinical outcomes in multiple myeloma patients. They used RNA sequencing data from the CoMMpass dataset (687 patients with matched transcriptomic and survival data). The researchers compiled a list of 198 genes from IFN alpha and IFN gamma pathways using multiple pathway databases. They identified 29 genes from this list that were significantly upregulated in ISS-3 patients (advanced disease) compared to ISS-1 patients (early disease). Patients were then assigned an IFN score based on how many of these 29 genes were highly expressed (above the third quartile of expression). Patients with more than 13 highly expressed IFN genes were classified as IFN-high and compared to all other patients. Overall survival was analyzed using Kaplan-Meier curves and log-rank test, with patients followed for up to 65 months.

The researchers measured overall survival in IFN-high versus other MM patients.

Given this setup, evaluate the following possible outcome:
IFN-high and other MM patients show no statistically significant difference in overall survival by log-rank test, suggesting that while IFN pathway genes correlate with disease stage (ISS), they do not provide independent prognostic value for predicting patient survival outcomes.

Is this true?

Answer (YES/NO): NO